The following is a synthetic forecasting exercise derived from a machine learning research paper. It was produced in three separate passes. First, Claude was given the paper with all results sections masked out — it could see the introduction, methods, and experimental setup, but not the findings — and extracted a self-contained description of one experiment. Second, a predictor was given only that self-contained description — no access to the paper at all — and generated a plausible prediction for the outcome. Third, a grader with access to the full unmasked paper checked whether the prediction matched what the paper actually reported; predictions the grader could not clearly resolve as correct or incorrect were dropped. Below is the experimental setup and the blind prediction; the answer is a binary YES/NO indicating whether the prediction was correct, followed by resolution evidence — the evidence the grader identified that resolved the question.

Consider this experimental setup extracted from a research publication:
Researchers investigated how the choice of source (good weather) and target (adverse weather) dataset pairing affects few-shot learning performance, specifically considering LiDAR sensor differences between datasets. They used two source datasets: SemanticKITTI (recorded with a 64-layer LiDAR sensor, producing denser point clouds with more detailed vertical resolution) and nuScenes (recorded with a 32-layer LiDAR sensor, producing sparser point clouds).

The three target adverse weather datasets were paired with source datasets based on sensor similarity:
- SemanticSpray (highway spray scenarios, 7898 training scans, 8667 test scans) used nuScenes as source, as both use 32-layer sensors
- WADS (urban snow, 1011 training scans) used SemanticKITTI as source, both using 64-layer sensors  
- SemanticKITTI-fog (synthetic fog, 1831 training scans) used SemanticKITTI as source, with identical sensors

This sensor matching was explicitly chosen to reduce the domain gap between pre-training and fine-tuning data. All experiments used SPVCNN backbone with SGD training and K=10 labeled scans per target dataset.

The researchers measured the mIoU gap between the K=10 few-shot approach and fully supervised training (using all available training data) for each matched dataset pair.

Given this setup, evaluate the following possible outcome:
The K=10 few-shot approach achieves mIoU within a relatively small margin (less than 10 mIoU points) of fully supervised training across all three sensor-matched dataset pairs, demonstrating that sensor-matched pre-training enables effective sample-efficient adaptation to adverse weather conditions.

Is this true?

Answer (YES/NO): YES